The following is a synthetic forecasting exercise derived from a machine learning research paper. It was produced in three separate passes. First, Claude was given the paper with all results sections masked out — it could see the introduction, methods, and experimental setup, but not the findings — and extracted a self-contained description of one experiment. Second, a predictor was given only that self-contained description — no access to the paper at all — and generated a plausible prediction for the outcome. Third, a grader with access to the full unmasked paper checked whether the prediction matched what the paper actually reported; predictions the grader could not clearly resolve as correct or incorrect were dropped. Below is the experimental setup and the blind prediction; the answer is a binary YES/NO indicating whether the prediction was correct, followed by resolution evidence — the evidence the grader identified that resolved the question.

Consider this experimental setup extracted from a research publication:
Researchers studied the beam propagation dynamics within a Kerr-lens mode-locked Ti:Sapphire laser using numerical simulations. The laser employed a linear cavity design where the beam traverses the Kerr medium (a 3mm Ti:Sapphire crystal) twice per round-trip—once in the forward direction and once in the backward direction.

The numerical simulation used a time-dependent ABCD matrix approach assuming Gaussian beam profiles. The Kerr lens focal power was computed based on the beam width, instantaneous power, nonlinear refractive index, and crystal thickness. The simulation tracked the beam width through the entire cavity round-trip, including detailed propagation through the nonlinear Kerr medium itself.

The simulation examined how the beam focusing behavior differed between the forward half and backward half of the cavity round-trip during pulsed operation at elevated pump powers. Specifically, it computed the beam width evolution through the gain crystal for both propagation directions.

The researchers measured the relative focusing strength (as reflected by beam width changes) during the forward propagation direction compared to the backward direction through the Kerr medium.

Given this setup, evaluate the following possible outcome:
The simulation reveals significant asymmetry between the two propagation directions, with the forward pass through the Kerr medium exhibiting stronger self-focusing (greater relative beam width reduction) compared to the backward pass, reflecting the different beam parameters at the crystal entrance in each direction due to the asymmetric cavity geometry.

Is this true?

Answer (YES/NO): NO